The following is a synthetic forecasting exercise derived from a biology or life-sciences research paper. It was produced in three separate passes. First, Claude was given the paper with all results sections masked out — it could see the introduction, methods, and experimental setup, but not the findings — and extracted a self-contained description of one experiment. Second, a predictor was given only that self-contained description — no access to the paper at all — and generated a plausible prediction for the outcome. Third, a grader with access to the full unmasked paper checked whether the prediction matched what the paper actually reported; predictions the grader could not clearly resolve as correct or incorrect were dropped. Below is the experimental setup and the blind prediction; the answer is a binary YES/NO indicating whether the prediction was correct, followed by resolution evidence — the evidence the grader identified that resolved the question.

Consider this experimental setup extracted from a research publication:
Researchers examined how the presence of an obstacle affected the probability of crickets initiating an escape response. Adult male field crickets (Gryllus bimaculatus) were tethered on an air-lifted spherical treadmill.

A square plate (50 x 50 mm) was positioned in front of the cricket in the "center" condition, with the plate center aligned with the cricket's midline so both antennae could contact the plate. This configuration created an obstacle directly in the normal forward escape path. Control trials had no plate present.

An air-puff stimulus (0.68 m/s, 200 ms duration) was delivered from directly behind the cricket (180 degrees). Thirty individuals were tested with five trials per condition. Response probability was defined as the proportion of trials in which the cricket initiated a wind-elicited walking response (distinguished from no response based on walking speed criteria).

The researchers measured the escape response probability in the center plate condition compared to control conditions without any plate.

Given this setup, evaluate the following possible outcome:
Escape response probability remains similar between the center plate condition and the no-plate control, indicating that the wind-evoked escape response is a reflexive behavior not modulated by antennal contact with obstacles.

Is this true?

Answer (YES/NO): NO